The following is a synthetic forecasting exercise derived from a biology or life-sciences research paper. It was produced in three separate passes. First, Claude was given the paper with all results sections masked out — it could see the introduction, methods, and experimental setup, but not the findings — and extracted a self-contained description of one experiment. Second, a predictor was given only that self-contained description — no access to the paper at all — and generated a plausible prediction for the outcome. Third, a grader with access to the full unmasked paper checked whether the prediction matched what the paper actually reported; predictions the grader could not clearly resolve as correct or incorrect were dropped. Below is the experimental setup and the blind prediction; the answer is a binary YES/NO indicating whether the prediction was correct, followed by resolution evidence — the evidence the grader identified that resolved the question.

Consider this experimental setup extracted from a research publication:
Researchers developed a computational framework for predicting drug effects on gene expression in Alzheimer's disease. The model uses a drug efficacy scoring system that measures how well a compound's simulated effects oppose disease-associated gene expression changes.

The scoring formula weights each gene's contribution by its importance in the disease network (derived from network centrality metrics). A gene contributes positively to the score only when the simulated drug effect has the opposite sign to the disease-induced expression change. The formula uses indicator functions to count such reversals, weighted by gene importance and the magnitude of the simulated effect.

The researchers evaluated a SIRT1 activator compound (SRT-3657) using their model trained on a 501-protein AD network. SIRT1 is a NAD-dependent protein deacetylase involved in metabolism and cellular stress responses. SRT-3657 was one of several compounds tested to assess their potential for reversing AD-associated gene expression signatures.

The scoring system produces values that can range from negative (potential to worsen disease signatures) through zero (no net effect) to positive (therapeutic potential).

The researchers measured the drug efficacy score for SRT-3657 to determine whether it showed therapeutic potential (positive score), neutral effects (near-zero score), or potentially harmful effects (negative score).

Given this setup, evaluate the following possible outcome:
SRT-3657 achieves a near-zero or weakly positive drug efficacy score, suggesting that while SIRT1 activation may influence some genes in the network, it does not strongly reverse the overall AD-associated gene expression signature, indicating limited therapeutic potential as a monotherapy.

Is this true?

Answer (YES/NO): NO